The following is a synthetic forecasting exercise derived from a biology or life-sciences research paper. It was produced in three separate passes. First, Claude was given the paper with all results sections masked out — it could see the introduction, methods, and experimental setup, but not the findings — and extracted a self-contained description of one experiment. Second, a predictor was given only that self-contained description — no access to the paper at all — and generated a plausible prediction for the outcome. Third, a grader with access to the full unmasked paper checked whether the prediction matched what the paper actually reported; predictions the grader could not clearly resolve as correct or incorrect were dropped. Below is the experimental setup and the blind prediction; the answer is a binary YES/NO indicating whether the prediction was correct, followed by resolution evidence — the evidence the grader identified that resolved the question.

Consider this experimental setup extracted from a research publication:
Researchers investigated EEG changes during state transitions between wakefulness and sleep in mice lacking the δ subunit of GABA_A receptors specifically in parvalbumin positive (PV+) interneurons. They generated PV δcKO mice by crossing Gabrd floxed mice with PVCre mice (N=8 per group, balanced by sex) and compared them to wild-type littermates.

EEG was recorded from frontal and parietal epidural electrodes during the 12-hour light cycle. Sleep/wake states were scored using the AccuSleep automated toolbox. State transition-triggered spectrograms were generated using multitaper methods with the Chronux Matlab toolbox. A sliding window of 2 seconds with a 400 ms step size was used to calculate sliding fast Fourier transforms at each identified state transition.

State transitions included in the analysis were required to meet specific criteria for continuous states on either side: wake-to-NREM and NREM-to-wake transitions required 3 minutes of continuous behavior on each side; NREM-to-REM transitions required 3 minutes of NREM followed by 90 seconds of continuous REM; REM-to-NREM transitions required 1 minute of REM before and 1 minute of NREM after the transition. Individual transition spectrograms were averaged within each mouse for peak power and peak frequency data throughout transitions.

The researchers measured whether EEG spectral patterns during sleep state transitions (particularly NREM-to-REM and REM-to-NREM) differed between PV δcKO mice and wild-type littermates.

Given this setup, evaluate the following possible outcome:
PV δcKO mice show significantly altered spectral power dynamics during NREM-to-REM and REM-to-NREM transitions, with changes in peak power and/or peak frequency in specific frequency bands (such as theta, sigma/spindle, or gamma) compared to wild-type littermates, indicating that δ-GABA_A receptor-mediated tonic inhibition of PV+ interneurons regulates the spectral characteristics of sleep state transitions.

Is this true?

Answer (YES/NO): YES